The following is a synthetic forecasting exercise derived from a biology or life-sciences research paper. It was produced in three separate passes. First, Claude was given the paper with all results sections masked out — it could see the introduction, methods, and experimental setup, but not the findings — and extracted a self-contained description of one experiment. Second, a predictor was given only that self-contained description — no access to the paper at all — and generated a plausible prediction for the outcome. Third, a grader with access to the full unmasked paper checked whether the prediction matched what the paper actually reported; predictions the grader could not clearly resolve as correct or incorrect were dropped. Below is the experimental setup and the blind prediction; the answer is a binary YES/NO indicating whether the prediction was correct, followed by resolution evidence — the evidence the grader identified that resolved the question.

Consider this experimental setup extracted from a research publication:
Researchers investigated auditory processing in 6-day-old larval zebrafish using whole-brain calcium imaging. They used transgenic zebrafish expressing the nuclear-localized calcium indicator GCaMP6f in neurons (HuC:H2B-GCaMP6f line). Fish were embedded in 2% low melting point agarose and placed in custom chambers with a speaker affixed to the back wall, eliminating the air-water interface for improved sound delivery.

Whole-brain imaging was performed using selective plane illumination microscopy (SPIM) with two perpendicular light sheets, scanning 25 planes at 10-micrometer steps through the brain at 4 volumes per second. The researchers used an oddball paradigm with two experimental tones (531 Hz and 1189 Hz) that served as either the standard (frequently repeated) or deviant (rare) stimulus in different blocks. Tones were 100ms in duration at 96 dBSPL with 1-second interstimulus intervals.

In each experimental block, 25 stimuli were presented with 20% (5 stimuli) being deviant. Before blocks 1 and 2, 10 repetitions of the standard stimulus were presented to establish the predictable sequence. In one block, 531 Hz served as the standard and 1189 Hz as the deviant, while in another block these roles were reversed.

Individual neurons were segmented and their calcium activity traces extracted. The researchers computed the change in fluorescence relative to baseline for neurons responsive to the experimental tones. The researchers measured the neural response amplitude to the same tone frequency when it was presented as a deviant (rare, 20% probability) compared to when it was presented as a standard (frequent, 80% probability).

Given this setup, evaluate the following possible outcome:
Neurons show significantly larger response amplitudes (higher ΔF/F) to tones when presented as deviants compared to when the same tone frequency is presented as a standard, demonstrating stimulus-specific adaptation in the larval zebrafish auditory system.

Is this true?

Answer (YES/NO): NO